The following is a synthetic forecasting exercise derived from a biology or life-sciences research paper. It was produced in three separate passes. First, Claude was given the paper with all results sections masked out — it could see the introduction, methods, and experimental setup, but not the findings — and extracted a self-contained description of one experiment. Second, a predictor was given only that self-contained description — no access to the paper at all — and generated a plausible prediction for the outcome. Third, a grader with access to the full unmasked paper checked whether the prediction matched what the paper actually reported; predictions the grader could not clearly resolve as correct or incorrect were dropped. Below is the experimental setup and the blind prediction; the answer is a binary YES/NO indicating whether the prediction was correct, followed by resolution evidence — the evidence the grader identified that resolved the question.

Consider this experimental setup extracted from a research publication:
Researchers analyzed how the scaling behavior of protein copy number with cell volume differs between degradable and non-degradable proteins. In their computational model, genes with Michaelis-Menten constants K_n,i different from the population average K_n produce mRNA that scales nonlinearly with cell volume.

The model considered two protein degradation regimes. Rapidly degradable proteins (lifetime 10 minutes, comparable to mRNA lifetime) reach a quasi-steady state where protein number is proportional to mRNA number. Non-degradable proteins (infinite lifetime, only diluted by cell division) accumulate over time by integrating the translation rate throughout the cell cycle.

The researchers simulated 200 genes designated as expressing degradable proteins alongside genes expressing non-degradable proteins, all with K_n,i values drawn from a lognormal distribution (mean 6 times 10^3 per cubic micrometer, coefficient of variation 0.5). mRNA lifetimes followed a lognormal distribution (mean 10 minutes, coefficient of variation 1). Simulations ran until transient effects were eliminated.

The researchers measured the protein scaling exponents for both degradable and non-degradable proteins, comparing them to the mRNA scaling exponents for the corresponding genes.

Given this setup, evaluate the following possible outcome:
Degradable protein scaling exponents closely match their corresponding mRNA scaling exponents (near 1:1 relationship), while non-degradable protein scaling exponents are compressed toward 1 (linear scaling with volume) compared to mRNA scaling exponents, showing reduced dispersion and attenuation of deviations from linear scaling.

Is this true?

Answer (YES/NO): NO